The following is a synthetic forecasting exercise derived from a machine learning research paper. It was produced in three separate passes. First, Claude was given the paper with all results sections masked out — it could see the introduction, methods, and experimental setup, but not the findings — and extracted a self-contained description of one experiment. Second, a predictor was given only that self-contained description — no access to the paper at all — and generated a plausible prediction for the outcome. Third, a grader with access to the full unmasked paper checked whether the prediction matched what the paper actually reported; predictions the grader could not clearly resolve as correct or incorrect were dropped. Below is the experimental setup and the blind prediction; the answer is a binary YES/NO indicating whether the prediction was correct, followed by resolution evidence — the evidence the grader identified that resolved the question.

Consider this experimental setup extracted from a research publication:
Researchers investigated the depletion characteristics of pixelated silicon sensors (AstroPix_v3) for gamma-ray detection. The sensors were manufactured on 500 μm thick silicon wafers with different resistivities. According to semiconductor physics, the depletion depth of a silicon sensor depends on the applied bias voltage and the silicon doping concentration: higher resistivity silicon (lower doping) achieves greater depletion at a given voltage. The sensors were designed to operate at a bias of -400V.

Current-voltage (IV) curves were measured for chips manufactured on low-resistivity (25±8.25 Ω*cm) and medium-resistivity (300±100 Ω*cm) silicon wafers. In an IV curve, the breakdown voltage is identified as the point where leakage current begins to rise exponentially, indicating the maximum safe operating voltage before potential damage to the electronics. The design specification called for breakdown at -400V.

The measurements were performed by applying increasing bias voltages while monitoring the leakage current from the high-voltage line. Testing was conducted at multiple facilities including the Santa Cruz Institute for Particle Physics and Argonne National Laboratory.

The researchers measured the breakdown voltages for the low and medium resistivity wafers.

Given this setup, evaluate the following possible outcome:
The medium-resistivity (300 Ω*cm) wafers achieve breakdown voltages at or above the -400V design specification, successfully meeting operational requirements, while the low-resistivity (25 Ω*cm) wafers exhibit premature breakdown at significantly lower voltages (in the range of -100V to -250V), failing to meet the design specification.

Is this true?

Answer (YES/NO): NO